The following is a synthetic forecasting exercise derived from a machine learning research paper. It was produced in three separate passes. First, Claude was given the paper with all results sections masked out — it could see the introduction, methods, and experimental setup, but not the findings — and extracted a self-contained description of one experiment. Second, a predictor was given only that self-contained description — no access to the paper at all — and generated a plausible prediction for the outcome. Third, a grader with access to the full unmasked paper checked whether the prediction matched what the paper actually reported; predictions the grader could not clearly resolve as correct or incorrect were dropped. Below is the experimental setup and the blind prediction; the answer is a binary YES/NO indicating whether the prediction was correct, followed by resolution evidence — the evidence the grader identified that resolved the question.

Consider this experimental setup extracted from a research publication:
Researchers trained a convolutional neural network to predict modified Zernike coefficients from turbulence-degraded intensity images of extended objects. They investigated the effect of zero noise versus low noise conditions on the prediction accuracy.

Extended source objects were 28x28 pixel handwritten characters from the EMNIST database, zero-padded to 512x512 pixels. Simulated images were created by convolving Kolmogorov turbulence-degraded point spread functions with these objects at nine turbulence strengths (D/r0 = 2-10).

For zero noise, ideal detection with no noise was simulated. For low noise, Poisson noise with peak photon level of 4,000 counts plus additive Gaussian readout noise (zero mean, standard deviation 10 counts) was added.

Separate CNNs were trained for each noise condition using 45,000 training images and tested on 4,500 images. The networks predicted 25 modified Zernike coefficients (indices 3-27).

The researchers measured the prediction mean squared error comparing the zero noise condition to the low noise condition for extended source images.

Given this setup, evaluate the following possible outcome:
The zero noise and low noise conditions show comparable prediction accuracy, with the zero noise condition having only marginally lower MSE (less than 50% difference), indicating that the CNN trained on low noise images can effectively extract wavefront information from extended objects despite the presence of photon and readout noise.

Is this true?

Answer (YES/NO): YES